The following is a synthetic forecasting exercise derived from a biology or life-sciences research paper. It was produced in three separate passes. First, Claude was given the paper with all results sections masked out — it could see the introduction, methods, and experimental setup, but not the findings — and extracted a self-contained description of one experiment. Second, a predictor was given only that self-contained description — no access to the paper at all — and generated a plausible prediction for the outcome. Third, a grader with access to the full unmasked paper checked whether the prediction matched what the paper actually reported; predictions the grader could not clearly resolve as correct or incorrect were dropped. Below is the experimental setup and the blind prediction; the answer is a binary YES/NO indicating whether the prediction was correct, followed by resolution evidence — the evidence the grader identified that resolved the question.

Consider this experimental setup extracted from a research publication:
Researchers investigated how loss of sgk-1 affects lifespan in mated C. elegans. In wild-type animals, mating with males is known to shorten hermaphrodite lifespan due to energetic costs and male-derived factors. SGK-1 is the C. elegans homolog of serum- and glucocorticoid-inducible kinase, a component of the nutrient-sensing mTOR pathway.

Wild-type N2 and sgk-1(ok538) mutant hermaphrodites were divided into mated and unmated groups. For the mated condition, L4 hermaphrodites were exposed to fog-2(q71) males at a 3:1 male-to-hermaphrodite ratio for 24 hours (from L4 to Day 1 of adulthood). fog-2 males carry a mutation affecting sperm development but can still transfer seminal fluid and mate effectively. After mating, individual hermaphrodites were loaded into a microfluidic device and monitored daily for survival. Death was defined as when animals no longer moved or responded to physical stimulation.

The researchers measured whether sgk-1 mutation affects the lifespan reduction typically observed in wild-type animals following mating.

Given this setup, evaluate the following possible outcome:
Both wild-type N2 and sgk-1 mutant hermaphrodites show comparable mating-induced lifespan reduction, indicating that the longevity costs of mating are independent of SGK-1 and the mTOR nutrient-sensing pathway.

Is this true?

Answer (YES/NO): NO